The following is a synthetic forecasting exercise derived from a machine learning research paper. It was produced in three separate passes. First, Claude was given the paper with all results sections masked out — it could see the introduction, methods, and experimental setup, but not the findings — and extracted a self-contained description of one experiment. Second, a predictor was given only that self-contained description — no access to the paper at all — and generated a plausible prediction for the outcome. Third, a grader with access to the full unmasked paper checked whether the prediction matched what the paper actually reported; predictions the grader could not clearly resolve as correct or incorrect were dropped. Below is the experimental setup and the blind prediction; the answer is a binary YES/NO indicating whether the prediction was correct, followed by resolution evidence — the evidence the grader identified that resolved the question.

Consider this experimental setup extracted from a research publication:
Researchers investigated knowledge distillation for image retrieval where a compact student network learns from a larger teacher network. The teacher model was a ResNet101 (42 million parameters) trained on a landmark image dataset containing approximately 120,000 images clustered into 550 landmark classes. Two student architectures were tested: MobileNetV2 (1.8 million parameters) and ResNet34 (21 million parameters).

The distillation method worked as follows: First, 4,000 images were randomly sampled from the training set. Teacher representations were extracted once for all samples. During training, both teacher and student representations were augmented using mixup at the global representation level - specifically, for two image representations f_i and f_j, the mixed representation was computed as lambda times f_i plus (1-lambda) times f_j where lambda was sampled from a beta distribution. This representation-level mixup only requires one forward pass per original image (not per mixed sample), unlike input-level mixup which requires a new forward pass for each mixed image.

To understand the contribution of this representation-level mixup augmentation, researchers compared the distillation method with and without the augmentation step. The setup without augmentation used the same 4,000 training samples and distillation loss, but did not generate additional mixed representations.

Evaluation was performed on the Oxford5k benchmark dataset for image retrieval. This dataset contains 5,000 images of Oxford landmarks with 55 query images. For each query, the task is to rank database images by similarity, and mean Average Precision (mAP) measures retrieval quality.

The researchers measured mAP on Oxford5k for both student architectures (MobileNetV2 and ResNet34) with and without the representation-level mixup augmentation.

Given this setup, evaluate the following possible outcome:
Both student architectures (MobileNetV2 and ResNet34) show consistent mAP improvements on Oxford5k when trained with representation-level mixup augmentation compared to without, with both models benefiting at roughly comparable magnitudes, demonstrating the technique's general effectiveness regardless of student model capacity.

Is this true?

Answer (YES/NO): NO